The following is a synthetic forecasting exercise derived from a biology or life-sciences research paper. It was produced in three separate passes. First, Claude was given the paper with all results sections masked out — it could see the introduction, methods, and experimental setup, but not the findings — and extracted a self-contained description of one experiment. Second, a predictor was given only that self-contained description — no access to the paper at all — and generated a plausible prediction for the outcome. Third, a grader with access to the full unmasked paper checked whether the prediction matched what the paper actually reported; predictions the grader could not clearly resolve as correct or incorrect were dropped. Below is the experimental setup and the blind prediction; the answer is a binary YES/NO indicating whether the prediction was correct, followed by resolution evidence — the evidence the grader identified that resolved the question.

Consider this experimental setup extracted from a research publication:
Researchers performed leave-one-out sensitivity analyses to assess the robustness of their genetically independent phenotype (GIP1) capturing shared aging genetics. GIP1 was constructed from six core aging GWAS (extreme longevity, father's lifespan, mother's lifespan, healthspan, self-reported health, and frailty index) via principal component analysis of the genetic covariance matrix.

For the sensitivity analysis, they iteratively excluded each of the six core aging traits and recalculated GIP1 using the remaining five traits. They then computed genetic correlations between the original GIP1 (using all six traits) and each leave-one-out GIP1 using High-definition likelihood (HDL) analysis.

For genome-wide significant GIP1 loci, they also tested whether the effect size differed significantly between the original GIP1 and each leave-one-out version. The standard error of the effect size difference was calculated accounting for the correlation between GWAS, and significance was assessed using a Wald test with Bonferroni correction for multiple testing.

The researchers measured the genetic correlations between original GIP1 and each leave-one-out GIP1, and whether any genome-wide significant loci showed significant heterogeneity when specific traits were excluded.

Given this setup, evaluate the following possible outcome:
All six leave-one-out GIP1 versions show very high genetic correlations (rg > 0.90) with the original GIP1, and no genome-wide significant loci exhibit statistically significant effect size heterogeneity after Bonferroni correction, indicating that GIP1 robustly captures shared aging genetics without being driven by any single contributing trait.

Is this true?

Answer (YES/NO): NO